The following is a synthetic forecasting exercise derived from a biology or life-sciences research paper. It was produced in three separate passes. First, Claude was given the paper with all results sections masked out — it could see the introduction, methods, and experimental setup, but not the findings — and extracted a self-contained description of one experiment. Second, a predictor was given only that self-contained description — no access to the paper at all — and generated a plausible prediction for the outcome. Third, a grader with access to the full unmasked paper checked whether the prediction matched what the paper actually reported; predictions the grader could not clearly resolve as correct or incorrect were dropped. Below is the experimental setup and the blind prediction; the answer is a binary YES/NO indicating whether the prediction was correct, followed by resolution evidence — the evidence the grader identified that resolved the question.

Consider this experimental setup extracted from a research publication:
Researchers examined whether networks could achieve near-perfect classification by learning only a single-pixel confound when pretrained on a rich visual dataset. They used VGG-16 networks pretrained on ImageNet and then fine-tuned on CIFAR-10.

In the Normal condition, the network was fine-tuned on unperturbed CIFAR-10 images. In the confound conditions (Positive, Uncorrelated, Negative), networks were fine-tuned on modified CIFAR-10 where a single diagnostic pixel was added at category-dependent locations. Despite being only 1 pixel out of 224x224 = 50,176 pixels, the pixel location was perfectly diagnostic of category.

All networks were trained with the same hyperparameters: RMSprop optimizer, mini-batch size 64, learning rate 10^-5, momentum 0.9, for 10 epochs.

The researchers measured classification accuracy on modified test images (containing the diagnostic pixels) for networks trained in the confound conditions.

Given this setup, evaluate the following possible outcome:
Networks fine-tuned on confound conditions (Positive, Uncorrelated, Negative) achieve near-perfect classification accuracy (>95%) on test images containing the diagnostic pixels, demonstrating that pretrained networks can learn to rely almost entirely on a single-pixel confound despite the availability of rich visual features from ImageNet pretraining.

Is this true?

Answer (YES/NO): YES